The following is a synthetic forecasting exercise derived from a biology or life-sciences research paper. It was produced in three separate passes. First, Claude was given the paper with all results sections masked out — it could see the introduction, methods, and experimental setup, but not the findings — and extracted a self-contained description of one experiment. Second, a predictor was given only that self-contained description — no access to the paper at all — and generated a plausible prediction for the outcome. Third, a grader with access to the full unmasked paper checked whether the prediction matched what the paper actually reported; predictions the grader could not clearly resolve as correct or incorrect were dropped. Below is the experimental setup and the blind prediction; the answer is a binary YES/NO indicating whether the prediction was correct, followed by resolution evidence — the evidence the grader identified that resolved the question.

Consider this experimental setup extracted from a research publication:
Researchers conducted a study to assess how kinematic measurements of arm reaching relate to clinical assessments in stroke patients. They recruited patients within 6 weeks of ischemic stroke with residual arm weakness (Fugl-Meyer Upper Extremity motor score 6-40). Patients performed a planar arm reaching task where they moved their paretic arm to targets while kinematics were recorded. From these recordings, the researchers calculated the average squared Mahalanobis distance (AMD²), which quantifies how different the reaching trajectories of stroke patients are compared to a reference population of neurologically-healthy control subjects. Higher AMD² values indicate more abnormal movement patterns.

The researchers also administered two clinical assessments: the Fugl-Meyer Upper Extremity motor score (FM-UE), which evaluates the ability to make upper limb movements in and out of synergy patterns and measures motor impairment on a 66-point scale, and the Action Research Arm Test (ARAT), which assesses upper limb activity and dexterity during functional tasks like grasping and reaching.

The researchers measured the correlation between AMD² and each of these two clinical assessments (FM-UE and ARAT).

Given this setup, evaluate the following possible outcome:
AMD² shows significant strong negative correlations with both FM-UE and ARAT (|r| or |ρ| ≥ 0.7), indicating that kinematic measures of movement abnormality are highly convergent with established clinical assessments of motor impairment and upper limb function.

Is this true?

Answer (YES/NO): NO